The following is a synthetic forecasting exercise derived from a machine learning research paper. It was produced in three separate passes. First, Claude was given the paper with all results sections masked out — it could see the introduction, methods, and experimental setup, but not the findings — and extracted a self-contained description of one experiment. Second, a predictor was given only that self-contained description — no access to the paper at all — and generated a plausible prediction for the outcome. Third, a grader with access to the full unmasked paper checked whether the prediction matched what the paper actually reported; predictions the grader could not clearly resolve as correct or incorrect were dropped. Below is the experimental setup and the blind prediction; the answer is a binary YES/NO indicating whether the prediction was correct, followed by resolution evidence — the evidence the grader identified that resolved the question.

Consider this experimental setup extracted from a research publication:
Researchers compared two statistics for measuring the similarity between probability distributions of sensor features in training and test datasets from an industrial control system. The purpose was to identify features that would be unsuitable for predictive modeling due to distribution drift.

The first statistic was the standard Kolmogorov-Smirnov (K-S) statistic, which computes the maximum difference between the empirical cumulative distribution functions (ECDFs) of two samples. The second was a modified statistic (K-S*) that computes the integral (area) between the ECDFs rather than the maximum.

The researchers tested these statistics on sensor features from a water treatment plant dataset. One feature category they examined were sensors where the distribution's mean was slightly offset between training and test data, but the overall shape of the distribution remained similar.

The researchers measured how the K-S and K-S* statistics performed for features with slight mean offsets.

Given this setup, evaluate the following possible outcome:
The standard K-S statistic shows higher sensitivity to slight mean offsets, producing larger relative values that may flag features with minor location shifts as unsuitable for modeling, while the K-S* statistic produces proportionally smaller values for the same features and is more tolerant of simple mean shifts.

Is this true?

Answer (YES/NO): YES